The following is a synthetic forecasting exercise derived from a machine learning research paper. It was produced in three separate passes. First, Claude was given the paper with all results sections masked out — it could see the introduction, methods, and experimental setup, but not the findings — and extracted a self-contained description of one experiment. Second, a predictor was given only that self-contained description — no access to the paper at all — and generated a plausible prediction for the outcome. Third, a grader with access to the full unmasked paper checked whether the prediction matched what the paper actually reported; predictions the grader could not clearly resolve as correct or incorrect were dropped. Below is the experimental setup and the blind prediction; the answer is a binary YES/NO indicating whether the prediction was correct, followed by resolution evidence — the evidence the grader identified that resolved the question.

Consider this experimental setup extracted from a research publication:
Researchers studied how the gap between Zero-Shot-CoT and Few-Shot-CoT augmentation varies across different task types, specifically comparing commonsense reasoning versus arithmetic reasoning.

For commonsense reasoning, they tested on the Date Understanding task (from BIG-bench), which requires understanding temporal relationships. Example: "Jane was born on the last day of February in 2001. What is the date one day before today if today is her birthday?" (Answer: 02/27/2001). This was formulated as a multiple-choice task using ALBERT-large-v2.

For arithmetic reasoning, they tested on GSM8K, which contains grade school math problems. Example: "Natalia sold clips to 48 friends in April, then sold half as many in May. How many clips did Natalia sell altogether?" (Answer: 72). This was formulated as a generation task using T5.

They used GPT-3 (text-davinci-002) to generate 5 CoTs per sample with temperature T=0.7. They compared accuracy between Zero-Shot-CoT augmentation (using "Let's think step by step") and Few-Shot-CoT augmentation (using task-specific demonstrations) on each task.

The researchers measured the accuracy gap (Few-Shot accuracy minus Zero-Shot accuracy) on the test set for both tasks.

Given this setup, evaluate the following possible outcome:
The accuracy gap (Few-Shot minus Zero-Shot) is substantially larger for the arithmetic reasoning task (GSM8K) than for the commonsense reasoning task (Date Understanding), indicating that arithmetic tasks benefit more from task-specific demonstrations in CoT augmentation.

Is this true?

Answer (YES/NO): NO